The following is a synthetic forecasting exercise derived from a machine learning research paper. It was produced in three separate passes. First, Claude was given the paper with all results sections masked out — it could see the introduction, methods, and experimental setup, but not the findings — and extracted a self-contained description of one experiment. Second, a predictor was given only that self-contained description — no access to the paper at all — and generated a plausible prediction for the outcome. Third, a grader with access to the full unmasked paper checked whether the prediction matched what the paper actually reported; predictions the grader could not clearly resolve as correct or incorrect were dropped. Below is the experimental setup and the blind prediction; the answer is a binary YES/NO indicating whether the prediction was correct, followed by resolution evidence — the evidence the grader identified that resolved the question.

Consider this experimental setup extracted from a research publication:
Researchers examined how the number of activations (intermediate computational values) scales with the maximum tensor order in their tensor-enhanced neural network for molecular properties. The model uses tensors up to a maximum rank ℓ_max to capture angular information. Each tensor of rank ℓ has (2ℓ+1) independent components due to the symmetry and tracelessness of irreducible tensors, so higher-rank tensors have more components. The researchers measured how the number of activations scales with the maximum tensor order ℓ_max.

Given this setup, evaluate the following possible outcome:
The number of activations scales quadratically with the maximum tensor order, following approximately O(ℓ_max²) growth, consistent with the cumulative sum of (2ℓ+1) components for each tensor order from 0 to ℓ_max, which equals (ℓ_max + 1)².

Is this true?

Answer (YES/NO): YES